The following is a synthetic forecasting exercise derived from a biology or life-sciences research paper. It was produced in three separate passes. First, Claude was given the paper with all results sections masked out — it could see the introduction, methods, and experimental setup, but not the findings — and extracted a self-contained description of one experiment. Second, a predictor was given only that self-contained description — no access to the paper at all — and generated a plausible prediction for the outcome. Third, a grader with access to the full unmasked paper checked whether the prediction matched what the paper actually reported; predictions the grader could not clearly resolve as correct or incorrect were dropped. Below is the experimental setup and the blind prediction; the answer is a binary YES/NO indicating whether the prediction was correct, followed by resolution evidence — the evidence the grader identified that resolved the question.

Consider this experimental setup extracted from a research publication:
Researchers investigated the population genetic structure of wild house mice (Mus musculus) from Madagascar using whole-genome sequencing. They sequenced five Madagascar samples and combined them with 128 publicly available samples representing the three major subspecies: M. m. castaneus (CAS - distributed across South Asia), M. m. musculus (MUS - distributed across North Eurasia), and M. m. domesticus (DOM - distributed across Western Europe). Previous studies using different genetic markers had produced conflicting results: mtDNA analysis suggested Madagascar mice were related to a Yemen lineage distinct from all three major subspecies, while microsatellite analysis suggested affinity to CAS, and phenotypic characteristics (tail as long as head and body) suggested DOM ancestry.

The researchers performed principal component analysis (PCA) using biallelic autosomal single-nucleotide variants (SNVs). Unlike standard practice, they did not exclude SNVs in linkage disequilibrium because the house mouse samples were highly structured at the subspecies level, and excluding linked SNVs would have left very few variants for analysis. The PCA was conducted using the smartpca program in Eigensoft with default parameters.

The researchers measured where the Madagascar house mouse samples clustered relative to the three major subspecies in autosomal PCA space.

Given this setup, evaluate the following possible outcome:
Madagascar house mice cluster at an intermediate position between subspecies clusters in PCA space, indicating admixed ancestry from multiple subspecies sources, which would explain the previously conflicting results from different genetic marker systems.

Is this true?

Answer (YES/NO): NO